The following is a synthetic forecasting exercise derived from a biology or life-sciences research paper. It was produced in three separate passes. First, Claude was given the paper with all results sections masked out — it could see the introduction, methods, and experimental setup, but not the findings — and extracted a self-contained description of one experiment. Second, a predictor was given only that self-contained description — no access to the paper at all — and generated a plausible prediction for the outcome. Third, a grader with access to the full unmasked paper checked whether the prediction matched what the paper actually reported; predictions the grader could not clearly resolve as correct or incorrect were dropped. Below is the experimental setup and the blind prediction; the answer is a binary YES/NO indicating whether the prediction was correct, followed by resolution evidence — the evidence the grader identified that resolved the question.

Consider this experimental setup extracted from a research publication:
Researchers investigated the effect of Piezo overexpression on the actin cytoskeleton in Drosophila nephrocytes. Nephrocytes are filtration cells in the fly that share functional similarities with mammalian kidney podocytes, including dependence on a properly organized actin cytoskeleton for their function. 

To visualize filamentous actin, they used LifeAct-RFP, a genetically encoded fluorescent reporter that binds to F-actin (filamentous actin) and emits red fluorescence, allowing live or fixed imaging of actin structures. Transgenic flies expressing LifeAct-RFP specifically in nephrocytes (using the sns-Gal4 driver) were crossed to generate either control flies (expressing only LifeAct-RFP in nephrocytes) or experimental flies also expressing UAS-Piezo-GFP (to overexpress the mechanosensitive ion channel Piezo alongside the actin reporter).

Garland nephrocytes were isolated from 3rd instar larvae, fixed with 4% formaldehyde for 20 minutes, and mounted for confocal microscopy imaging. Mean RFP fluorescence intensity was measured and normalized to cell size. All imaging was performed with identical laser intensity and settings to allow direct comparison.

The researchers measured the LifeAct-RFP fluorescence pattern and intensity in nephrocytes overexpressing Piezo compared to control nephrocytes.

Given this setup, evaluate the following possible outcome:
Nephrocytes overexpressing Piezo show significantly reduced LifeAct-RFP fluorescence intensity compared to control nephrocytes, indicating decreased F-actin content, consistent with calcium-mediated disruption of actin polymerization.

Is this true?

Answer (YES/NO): NO